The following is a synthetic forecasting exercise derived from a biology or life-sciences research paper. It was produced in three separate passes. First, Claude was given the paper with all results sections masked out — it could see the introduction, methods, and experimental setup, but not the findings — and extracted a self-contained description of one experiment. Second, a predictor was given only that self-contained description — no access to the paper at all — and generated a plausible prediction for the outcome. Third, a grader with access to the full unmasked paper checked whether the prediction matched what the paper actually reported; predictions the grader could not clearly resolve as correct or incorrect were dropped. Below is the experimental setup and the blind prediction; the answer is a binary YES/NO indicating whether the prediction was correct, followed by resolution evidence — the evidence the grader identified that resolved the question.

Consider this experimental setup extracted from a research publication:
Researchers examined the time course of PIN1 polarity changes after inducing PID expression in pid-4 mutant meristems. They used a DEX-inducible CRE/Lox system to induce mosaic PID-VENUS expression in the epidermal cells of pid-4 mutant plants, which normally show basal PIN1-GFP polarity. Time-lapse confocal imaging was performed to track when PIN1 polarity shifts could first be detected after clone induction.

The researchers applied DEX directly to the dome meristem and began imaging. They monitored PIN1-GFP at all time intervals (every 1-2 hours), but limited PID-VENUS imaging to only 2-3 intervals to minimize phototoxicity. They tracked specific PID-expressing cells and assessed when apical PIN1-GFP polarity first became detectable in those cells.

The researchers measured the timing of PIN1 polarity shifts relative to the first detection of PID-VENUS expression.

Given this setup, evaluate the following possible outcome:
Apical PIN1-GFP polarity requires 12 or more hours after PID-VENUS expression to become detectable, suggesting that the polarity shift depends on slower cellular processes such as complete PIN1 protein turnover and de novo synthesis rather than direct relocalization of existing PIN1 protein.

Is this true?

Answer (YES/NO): YES